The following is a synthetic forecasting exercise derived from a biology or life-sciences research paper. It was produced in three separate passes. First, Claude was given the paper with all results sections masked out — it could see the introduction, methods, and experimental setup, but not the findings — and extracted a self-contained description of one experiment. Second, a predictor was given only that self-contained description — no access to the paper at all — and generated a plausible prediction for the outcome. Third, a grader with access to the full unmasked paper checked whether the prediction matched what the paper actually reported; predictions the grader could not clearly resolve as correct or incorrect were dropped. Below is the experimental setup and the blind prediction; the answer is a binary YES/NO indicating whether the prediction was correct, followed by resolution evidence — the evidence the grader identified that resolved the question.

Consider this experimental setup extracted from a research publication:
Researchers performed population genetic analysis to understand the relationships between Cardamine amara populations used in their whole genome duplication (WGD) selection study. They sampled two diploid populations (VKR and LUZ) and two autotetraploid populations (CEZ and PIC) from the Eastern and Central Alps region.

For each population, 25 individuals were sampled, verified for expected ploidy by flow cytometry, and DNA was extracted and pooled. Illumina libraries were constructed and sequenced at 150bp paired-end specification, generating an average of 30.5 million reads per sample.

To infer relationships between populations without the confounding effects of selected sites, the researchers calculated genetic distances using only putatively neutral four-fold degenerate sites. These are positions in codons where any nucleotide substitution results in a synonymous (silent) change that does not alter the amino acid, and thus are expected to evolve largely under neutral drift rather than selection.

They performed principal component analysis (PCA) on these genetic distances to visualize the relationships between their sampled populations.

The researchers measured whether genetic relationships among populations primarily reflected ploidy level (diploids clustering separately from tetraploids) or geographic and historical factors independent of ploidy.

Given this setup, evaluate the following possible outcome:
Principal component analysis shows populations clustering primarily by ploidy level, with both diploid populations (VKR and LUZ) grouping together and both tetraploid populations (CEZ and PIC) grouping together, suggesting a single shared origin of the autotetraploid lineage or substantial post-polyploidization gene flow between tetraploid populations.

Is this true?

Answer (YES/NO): YES